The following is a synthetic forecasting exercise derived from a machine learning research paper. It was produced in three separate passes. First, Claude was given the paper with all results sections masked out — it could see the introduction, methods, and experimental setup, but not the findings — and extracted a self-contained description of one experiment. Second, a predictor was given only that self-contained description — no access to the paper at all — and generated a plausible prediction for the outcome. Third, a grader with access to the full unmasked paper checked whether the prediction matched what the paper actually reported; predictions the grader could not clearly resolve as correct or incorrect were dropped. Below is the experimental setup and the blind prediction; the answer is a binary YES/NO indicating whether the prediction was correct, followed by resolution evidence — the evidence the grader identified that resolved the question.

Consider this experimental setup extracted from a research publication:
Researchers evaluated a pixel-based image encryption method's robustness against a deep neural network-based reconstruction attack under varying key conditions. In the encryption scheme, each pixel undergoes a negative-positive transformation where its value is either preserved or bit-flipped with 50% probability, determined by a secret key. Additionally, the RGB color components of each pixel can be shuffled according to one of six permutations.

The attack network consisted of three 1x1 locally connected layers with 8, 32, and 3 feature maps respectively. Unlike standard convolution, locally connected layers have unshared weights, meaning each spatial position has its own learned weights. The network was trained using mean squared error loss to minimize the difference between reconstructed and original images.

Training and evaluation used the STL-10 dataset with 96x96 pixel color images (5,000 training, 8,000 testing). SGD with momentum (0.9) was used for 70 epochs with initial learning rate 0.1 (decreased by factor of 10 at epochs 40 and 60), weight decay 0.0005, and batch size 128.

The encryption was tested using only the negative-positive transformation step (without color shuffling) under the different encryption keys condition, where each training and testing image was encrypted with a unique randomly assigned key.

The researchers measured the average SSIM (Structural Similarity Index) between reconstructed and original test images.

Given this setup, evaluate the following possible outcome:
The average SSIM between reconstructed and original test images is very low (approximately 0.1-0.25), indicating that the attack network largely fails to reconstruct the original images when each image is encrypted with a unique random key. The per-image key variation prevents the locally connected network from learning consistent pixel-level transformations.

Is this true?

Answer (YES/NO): NO